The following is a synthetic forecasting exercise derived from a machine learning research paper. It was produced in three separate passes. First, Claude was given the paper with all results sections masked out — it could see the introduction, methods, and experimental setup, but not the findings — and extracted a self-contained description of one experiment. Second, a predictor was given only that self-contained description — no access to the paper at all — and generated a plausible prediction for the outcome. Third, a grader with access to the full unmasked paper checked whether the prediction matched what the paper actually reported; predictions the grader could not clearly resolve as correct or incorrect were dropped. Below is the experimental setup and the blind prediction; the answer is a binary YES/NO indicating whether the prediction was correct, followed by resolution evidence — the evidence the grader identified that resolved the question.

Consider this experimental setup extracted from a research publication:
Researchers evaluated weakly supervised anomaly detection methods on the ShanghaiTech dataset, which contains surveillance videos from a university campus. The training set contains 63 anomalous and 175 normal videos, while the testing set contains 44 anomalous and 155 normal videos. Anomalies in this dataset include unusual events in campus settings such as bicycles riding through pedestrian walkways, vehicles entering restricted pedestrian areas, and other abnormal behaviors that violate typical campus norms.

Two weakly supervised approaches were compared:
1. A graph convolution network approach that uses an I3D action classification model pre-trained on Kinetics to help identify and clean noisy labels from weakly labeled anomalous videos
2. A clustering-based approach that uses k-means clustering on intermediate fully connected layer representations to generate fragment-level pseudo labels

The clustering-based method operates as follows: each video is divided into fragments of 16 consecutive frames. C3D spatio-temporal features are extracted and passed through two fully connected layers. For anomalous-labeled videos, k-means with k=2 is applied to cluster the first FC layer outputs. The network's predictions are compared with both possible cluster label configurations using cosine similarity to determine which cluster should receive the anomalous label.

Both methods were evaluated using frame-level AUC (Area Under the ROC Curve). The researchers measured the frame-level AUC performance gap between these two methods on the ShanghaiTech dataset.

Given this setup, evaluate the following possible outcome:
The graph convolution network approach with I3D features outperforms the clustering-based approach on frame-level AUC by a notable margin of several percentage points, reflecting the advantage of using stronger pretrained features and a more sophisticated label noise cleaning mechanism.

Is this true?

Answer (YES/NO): NO